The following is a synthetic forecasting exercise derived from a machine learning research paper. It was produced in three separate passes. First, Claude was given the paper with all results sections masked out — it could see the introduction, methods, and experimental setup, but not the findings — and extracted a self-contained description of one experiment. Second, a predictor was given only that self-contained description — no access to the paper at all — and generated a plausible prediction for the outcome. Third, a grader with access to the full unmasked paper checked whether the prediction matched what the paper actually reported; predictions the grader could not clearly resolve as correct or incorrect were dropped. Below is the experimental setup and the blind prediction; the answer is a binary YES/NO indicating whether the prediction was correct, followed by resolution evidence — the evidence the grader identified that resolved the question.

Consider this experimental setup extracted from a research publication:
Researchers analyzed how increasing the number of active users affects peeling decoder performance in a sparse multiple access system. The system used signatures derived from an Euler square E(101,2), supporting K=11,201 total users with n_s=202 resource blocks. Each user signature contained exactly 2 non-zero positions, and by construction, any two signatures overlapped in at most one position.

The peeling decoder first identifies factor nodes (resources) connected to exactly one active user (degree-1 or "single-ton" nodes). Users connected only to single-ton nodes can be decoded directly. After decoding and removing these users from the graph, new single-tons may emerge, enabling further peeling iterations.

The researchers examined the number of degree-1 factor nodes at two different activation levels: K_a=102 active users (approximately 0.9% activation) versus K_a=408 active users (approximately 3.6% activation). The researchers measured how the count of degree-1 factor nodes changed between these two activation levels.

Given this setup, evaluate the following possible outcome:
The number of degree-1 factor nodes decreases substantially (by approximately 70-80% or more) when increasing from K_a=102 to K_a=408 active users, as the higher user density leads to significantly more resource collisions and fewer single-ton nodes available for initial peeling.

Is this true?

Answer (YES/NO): YES